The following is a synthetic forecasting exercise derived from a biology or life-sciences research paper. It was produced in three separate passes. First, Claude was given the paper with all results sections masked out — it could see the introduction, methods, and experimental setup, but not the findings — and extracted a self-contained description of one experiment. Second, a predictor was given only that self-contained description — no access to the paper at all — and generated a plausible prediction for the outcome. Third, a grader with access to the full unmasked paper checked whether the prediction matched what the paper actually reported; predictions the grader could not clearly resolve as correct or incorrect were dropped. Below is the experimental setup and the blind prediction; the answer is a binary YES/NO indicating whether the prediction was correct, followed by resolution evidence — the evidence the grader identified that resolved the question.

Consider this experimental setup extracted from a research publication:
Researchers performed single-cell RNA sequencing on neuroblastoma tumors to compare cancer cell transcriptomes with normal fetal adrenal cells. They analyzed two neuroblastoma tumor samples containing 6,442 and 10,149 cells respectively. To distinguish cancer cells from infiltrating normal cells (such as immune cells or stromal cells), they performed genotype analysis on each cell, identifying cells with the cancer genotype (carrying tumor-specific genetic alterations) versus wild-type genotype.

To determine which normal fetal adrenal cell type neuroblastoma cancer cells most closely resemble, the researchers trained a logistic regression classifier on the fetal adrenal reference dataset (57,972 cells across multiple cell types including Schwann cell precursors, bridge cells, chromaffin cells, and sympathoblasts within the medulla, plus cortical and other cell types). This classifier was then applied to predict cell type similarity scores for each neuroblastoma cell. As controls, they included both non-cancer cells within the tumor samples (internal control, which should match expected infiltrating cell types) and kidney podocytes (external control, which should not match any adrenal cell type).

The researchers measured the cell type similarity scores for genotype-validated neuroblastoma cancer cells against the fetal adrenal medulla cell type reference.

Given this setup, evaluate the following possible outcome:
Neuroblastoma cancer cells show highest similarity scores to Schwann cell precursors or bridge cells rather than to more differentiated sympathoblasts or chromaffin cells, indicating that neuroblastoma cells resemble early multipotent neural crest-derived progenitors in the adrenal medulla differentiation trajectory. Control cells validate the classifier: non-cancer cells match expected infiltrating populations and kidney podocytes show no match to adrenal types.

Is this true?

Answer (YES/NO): NO